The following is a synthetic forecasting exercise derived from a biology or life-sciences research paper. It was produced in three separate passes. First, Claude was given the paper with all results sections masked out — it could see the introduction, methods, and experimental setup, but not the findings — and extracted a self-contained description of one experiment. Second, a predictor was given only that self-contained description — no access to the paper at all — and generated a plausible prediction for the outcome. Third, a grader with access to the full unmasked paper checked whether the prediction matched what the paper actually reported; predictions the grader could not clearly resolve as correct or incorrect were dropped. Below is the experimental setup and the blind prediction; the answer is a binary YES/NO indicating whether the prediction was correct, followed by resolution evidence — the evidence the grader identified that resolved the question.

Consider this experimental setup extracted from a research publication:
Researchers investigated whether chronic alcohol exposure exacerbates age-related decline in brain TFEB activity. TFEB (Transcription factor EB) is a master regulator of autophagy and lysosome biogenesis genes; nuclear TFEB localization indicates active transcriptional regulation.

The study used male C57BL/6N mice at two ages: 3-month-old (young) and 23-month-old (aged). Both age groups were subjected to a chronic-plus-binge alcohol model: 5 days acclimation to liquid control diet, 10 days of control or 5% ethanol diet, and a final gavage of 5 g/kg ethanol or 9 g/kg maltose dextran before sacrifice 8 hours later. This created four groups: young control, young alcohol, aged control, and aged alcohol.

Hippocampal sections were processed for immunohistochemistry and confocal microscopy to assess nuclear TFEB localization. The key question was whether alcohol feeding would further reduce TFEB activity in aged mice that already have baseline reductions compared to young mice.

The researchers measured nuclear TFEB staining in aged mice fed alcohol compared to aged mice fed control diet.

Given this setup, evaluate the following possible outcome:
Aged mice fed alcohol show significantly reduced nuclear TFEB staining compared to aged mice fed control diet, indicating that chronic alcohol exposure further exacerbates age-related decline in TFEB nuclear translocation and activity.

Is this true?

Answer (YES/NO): NO